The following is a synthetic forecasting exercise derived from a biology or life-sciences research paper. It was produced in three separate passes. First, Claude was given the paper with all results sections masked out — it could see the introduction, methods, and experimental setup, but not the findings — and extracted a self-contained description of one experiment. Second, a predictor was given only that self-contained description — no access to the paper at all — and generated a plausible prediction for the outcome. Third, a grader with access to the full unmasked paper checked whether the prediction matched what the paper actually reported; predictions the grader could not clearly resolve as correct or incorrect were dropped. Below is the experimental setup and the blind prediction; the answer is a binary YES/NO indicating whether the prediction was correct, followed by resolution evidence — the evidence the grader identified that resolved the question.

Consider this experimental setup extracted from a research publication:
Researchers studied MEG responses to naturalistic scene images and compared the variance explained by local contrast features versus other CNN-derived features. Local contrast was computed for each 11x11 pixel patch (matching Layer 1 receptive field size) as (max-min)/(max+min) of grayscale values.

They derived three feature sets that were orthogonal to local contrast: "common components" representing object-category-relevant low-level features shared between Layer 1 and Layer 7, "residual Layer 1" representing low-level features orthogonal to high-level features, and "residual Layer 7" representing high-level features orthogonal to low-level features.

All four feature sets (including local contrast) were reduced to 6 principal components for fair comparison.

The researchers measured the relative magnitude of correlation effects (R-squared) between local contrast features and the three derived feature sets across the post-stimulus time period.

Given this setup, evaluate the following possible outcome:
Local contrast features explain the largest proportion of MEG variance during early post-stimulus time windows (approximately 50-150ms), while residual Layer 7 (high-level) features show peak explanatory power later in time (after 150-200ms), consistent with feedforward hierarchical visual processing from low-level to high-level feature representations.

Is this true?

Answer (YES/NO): NO